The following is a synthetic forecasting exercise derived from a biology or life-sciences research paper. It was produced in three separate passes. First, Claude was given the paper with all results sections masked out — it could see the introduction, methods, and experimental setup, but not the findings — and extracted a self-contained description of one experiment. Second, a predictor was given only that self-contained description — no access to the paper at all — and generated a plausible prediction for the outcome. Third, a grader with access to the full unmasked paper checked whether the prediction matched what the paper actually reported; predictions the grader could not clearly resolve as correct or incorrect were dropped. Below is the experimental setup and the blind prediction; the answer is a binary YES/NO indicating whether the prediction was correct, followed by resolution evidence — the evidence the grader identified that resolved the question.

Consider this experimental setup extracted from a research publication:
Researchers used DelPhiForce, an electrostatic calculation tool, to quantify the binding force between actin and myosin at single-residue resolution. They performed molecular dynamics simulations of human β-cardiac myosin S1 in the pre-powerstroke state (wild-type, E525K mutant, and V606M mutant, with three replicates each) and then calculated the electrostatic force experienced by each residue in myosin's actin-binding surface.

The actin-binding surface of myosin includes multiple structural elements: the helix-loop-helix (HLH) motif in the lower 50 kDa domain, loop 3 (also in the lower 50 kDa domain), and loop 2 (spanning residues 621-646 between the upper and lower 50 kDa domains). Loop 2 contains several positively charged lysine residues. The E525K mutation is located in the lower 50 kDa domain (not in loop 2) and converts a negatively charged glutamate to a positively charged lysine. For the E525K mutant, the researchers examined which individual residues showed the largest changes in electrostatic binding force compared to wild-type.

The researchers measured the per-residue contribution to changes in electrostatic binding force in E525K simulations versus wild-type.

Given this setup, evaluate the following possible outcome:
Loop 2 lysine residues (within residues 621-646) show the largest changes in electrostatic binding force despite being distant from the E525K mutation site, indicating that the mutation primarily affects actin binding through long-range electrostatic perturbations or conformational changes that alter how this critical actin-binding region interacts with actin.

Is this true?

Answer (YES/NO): YES